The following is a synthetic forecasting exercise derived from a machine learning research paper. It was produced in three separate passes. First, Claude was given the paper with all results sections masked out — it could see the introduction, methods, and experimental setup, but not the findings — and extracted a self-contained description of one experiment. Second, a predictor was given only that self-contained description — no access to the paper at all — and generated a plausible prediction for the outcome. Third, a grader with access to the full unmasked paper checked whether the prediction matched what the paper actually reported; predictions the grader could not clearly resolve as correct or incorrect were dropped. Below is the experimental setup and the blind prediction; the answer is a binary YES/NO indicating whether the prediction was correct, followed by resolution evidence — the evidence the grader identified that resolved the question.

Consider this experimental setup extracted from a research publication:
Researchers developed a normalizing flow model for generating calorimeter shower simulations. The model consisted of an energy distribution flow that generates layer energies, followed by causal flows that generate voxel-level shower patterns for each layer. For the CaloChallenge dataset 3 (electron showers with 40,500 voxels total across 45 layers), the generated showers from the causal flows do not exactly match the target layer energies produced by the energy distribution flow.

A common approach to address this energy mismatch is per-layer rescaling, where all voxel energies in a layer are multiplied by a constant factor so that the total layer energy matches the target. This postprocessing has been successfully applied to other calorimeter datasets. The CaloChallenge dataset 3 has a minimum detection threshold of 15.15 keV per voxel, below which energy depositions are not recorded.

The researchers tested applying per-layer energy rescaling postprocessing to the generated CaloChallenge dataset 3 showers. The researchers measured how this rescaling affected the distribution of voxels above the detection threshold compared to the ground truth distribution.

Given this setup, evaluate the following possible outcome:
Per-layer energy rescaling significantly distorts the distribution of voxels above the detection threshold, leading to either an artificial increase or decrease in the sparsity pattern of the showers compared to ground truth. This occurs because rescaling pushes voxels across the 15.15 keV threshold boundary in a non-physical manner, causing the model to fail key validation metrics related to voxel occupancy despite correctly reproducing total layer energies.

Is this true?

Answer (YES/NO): YES